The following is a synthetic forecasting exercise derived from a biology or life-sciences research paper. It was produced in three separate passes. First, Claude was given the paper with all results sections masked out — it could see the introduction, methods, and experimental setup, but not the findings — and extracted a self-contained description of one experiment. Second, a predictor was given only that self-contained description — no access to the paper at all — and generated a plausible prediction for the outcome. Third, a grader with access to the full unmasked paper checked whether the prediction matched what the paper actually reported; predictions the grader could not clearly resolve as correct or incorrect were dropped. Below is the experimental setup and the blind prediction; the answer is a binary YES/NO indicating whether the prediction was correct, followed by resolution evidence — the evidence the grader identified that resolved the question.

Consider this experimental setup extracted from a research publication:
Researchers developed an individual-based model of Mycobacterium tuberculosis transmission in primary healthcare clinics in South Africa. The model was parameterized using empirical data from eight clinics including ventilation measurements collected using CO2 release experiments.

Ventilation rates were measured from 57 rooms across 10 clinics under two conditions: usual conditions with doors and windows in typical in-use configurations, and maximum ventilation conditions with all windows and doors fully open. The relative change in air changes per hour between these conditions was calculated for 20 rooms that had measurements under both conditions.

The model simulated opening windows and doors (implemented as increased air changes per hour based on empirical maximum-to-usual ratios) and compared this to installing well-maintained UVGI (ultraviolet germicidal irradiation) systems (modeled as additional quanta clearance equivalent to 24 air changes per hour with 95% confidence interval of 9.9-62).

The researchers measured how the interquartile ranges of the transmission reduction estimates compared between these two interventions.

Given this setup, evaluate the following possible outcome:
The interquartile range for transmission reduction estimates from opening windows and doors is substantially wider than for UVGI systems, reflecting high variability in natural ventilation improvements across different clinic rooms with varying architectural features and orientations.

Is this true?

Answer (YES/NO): YES